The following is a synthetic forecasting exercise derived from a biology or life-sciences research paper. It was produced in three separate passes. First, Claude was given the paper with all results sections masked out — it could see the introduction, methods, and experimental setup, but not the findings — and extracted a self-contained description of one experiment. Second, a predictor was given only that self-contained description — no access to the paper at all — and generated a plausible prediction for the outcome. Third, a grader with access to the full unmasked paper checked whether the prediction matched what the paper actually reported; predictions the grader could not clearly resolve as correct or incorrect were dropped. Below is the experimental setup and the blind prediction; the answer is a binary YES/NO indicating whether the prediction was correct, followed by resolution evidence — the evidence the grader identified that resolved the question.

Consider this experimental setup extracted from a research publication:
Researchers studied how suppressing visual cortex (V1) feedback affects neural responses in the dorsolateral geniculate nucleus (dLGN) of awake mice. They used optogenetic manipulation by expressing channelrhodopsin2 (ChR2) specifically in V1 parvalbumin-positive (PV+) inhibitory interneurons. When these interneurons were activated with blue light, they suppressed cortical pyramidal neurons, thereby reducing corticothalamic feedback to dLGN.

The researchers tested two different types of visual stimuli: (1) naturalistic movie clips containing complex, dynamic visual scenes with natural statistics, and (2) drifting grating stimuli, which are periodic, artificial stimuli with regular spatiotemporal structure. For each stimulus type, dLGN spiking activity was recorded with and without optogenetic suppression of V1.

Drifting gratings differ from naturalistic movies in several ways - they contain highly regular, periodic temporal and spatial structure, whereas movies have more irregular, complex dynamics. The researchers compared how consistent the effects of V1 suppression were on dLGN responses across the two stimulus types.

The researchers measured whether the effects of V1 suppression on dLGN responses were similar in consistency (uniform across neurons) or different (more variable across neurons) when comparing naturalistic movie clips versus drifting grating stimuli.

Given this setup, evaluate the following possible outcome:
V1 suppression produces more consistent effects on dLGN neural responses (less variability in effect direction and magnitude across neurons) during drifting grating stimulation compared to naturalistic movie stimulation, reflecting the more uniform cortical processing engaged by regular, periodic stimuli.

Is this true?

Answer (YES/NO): NO